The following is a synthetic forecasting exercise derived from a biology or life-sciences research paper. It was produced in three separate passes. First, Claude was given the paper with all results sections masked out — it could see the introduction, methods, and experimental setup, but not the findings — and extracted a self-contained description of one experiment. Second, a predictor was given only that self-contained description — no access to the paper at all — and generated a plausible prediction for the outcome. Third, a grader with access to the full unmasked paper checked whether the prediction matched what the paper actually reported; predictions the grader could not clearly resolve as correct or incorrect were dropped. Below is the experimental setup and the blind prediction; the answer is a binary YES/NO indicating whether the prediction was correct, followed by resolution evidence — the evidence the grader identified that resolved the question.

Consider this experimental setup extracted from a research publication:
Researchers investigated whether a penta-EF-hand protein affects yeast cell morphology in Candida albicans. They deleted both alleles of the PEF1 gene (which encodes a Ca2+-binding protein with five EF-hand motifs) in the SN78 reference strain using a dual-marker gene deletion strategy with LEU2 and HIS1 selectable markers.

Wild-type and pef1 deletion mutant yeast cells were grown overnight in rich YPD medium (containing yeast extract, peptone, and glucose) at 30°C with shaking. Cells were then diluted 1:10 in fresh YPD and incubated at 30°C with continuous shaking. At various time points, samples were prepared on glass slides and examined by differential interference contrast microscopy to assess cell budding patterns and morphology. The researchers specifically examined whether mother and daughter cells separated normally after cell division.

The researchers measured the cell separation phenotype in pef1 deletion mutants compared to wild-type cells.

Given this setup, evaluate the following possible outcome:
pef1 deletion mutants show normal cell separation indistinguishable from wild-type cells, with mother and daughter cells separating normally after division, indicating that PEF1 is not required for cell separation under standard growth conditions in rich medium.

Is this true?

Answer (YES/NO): NO